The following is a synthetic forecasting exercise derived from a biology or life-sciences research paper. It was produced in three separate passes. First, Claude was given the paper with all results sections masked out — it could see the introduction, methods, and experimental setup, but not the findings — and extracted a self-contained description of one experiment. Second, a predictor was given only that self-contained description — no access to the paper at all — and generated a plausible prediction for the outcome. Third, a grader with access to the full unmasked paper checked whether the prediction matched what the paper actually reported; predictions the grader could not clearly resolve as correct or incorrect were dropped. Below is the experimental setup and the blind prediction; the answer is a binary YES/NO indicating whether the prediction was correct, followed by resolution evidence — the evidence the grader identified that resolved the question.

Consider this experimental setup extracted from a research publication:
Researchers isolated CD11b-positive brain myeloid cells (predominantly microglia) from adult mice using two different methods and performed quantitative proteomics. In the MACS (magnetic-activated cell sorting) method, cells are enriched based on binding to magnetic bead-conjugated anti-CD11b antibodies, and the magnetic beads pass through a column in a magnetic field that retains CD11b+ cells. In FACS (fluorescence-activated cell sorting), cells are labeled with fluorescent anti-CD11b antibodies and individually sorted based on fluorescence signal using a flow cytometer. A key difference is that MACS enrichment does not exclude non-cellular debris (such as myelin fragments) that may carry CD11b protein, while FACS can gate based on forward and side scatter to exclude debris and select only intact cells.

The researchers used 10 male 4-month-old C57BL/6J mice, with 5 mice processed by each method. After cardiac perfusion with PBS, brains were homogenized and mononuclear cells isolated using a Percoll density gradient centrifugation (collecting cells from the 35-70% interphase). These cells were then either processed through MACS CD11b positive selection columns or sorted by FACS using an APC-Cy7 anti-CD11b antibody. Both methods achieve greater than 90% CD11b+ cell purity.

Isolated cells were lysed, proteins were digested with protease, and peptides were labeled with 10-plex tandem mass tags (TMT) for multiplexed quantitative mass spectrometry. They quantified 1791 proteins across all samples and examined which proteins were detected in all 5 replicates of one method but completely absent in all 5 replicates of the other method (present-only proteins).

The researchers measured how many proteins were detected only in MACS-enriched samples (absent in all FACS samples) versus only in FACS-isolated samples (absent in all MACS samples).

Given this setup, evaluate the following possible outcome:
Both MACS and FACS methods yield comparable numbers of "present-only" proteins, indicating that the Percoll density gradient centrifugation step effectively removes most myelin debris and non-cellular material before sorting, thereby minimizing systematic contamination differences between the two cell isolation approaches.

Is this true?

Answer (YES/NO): NO